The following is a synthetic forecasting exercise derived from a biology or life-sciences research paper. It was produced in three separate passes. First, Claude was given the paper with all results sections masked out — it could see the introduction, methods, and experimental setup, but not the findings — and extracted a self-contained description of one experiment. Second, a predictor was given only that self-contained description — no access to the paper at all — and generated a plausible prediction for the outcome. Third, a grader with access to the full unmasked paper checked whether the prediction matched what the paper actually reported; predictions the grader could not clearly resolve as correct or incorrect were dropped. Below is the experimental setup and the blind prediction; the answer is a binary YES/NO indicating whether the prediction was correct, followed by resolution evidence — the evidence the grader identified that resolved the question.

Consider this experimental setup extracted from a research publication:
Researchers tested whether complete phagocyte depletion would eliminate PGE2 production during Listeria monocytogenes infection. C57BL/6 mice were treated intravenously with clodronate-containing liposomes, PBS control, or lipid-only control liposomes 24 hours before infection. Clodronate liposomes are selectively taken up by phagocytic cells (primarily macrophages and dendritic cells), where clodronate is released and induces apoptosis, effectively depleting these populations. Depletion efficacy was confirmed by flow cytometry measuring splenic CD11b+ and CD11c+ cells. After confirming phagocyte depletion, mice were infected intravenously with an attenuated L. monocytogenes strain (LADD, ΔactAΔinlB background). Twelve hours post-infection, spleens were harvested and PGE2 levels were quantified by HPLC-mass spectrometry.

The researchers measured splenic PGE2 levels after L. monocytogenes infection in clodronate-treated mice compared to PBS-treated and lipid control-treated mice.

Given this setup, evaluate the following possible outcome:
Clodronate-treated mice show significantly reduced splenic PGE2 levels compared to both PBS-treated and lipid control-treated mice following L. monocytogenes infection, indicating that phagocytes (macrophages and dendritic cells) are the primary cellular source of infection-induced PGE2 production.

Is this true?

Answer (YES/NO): YES